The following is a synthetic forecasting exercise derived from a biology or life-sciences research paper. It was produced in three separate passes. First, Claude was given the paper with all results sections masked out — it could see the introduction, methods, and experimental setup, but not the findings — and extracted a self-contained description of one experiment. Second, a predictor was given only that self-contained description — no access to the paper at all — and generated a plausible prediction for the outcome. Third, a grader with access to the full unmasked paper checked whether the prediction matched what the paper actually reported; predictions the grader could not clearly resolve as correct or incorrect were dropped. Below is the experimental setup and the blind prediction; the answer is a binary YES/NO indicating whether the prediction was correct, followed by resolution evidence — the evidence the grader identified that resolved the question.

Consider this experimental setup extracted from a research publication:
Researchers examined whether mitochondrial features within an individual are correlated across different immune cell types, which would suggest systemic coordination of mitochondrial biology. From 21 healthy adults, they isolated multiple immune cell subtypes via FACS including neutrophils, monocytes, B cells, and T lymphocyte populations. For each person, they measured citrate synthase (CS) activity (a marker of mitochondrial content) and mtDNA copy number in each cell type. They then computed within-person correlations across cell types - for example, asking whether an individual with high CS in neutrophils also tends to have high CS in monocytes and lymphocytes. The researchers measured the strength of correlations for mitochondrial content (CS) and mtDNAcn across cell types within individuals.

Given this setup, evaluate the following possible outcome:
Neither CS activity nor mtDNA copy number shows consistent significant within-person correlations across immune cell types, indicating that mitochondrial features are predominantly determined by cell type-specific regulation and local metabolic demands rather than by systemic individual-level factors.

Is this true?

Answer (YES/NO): NO